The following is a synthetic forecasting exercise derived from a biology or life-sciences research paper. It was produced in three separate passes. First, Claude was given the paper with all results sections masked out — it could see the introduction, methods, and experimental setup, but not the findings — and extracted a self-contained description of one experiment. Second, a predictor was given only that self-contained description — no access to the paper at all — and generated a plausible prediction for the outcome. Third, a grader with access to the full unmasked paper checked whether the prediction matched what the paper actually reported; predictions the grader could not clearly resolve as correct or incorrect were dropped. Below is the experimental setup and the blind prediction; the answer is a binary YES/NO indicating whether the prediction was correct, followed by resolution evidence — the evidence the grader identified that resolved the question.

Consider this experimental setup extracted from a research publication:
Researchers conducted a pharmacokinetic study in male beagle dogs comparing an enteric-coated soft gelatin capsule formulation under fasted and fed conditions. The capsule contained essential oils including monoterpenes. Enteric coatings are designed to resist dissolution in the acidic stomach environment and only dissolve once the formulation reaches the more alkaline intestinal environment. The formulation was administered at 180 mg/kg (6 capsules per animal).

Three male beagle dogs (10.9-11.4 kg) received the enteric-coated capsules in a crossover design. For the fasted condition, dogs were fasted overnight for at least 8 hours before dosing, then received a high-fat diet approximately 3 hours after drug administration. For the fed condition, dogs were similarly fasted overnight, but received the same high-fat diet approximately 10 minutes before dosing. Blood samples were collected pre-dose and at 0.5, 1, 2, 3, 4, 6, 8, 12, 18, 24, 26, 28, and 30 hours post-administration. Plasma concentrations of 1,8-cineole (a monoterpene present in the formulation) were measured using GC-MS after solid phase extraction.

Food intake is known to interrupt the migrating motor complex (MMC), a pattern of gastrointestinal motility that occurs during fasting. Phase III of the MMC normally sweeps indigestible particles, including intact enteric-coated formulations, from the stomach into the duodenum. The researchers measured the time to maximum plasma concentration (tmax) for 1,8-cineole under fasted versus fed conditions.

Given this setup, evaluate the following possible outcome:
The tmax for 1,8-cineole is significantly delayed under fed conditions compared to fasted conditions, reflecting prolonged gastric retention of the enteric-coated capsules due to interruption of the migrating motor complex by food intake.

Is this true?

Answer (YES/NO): YES